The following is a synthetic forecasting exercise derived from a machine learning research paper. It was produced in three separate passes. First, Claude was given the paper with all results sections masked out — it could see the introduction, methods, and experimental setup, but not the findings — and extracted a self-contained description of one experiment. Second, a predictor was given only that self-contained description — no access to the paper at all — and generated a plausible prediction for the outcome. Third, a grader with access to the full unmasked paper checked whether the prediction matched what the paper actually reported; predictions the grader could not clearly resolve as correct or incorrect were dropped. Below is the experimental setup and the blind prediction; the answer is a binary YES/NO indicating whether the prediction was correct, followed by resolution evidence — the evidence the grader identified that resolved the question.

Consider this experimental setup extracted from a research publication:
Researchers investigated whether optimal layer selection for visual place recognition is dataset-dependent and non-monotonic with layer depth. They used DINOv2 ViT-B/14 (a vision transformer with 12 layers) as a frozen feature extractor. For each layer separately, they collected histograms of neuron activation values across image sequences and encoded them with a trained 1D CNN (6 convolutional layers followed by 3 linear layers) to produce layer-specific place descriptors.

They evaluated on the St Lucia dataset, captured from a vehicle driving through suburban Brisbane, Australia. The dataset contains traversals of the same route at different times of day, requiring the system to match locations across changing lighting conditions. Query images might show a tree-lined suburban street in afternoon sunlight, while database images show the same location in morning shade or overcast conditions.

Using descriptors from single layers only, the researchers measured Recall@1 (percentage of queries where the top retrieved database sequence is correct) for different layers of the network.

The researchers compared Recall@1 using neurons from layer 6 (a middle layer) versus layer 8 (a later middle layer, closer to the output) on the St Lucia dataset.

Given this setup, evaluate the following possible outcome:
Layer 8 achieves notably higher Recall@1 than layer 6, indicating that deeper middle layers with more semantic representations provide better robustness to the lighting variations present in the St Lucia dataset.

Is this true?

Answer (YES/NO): NO